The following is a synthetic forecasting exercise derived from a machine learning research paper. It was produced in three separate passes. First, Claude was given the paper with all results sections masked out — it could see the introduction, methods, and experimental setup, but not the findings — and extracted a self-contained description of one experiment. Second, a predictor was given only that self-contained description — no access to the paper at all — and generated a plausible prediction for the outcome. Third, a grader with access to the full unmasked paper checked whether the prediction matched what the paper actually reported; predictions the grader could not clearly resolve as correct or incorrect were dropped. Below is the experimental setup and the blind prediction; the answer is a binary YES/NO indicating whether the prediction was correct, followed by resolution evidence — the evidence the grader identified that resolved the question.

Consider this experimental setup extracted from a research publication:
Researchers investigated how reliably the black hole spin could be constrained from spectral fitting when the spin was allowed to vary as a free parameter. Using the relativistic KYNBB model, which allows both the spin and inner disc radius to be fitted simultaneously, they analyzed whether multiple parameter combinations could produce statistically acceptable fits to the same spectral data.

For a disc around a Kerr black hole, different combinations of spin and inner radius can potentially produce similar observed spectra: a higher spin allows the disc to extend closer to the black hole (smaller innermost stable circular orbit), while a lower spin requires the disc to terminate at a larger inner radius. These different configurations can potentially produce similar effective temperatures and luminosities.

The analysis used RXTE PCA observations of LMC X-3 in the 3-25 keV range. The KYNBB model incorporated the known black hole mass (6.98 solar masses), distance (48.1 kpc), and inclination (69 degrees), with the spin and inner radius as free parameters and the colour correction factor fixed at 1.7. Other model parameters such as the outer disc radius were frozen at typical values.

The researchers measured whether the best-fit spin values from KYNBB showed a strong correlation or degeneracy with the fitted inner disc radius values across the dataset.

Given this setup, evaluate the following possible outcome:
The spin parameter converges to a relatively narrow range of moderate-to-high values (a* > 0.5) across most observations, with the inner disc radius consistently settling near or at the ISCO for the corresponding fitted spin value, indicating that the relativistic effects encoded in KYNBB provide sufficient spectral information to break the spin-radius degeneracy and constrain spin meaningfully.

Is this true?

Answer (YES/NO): NO